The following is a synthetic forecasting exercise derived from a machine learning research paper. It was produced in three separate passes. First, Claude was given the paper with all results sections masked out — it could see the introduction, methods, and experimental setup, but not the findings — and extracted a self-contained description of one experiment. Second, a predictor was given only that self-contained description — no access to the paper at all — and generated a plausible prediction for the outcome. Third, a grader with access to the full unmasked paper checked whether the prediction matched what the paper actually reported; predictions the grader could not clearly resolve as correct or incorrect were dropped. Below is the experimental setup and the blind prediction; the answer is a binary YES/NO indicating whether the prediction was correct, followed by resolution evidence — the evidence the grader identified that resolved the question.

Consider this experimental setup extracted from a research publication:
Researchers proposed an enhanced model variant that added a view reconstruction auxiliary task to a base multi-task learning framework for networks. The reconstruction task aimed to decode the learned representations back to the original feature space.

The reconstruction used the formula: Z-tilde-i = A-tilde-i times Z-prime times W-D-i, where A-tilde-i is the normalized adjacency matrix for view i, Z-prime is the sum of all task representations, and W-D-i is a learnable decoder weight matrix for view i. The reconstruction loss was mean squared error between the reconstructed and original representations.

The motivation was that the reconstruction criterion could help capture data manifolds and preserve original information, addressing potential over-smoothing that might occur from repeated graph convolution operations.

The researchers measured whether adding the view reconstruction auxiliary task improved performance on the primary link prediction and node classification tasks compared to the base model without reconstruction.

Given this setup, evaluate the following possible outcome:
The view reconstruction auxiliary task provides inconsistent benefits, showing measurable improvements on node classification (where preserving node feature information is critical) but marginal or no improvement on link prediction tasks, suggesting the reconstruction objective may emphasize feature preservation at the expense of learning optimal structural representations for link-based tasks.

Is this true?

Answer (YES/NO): NO